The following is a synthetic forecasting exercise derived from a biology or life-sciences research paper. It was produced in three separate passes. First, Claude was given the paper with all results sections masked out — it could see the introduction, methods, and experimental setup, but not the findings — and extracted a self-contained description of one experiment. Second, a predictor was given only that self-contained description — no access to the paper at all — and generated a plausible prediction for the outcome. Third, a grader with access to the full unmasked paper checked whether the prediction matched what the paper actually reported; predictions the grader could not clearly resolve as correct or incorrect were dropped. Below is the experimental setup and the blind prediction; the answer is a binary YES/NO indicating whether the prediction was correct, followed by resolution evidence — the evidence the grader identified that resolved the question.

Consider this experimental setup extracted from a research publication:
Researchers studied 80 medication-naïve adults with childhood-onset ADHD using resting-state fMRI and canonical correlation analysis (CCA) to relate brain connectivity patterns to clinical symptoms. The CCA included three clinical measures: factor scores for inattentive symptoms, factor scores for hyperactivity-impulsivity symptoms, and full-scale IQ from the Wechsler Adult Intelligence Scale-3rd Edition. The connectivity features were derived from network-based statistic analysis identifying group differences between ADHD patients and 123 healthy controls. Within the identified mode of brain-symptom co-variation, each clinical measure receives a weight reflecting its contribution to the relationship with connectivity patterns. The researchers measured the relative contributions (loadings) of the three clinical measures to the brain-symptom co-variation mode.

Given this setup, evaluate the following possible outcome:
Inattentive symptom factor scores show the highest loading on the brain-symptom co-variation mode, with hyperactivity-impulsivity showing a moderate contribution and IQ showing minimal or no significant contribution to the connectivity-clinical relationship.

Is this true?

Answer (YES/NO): NO